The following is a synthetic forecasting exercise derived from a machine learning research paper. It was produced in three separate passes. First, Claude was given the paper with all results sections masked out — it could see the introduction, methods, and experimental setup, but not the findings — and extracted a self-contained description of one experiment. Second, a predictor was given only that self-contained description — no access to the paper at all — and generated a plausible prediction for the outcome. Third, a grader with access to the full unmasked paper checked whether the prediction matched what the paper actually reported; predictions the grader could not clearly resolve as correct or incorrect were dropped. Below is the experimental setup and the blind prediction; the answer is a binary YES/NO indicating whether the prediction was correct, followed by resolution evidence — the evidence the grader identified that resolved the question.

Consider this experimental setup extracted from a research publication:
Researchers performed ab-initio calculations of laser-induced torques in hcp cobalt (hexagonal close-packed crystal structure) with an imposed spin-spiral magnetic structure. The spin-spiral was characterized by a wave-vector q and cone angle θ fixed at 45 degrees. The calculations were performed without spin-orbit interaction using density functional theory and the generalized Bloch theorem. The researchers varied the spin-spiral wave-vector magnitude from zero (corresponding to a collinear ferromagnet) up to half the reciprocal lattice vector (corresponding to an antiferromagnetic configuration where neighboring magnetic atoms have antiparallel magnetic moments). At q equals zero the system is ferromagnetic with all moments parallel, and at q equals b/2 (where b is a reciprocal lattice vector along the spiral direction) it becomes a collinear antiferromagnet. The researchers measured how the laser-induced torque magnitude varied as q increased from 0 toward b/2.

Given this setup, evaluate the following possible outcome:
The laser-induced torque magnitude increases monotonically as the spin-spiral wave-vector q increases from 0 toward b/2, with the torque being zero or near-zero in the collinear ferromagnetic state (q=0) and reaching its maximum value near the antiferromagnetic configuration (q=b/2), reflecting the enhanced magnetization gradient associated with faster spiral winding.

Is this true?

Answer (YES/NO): NO